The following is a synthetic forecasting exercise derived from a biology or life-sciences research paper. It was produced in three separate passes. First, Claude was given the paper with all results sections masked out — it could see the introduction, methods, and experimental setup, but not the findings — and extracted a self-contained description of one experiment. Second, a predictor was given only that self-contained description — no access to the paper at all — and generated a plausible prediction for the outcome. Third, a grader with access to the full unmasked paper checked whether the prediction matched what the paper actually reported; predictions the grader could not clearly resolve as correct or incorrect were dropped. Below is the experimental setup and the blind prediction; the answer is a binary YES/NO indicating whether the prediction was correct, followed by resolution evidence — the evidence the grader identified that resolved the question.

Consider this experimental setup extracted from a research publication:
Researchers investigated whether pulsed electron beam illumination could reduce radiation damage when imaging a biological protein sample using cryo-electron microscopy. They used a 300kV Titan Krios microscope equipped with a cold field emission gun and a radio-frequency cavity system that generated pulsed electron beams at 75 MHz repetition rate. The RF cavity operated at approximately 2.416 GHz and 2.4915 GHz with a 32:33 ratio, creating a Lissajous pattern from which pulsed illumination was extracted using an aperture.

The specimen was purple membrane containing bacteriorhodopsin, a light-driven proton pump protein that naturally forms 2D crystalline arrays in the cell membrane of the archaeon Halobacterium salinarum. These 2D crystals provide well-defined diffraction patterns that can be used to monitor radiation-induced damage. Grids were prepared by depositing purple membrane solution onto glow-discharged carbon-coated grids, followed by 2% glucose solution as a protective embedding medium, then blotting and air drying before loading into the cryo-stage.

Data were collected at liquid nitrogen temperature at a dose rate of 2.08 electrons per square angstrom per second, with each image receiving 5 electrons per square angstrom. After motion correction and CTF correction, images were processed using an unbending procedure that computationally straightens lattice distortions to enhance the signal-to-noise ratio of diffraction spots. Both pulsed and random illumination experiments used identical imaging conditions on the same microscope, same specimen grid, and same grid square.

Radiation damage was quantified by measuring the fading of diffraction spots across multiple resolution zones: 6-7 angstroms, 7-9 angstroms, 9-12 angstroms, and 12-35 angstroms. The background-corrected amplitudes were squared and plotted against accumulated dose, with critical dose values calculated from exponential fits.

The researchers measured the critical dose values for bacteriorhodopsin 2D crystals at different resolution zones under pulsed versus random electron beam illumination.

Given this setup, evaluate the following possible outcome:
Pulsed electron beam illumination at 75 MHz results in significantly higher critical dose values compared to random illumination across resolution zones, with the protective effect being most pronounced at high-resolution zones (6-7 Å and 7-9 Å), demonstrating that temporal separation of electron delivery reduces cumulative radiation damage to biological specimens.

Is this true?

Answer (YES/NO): NO